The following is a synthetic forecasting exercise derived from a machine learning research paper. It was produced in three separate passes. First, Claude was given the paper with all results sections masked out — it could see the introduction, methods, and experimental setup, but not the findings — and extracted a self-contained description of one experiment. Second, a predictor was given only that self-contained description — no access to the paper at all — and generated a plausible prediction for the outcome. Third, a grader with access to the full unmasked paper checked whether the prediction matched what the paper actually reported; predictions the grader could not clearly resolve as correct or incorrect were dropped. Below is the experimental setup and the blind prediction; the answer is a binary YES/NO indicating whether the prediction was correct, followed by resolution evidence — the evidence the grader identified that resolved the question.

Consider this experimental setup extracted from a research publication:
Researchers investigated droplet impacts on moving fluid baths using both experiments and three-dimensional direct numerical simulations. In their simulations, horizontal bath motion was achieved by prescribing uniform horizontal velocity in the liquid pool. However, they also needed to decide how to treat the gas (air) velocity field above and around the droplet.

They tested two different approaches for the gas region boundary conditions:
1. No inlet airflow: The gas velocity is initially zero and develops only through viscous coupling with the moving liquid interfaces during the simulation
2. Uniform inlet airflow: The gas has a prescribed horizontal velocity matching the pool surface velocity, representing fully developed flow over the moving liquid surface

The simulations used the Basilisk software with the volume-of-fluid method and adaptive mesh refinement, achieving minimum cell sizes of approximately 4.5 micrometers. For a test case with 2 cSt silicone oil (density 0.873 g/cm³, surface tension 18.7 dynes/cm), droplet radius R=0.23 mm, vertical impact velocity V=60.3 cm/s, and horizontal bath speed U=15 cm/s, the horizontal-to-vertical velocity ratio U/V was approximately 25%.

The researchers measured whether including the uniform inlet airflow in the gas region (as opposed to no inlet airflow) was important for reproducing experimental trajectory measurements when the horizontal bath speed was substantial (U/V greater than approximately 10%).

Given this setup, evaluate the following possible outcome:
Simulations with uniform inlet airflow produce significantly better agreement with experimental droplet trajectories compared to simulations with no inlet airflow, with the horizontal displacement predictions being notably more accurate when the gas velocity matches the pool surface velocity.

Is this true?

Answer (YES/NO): YES